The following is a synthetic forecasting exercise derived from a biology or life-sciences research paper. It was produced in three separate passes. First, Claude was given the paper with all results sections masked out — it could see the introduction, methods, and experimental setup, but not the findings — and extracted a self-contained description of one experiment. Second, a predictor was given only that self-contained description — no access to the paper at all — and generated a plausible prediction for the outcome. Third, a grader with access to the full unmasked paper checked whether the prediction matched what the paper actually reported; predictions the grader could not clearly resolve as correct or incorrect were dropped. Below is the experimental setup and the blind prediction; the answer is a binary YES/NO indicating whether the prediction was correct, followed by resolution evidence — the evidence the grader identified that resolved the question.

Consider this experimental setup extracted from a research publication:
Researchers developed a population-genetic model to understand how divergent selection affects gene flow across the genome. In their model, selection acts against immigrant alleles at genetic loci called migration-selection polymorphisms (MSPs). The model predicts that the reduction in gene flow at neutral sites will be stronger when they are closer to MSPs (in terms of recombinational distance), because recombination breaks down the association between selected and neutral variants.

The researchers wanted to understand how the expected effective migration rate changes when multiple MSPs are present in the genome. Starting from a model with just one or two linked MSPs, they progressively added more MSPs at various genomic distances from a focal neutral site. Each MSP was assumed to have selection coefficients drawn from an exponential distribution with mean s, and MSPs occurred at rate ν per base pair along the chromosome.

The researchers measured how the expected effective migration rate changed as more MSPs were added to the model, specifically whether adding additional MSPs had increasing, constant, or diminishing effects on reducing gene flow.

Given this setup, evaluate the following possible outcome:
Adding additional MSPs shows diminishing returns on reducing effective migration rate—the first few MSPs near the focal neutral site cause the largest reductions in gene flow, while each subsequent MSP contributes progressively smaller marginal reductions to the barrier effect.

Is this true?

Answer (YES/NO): YES